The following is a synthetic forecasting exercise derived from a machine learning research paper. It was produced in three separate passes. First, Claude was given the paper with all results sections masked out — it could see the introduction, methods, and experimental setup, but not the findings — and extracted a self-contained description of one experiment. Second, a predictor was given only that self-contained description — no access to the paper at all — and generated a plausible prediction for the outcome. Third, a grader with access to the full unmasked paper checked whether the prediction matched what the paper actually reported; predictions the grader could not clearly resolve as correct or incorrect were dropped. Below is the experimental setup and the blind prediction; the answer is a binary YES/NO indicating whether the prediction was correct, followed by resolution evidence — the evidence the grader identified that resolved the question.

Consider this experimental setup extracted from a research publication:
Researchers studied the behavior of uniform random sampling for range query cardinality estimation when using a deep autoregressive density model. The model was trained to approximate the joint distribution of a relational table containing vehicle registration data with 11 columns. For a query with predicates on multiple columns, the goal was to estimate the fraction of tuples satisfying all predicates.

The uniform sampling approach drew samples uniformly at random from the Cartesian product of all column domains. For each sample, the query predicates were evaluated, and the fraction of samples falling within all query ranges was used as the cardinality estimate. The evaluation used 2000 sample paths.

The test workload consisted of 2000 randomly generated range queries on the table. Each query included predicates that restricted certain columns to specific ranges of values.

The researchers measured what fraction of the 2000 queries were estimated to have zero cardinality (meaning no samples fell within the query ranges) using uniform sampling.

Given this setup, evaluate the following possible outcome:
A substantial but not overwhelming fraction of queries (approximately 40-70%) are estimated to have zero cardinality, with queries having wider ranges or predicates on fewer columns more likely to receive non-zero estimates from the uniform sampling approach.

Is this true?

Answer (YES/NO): YES